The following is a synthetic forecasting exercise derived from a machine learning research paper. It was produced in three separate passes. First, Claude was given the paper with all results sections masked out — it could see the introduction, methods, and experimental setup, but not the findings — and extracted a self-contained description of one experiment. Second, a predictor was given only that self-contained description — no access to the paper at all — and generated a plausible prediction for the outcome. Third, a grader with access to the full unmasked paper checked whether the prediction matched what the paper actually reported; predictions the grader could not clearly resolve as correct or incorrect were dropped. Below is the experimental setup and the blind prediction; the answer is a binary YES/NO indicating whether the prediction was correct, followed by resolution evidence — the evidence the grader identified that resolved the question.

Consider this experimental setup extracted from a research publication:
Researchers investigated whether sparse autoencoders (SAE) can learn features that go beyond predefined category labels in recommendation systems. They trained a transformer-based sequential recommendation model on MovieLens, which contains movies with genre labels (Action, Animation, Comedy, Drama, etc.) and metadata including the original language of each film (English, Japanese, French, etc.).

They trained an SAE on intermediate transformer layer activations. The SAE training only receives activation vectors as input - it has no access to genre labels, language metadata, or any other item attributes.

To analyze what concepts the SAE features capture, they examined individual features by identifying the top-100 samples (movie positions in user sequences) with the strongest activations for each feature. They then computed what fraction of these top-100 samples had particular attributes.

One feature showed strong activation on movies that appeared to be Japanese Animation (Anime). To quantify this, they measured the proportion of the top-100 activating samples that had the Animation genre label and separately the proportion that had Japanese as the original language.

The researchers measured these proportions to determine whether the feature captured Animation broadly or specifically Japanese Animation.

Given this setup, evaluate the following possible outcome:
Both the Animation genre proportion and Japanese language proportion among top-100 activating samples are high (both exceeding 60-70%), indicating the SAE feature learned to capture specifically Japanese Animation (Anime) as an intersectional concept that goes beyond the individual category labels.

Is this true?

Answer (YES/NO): NO